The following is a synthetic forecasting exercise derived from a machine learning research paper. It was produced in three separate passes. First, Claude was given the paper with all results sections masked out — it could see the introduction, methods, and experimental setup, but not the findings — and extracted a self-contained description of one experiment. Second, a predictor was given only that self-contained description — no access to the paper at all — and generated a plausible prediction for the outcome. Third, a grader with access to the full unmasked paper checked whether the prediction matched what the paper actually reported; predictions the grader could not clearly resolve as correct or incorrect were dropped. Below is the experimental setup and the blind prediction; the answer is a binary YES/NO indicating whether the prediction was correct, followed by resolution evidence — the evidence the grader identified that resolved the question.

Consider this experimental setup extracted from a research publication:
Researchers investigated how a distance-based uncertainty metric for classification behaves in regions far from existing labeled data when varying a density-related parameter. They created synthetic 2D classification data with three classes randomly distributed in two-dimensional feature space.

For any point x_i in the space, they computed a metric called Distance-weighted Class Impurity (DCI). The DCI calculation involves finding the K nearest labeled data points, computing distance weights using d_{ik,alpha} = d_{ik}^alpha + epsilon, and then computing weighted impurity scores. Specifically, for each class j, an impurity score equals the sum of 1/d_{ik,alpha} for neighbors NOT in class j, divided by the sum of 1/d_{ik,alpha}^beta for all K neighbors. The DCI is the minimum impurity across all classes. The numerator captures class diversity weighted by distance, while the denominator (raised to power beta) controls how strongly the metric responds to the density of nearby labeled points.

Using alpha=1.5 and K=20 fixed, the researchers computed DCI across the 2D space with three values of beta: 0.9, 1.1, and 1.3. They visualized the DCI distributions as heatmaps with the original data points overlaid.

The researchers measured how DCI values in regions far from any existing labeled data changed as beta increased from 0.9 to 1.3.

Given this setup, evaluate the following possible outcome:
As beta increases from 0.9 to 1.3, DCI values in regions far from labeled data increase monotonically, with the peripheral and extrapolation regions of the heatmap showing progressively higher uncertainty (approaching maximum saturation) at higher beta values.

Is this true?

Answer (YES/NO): YES